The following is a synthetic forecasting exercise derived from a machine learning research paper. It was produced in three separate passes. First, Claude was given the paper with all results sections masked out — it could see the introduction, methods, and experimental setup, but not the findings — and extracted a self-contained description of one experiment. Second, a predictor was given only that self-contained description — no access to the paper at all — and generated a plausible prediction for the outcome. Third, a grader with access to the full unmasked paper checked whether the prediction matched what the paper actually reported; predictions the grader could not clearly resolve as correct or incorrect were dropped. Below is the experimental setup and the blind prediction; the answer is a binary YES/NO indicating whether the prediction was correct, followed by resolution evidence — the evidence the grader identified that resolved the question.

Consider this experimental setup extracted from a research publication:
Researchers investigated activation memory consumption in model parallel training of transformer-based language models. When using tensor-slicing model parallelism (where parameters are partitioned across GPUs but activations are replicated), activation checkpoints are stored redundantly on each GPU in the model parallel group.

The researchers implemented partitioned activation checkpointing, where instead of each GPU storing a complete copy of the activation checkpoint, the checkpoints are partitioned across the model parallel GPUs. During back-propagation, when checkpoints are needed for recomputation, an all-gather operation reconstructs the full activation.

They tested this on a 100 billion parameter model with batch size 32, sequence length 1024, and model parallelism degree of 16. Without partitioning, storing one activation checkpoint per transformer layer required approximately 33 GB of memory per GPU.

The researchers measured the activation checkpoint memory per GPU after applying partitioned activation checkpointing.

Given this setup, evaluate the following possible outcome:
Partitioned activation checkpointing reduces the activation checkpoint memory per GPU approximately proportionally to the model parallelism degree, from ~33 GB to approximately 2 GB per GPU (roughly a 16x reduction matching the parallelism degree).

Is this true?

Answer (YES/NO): YES